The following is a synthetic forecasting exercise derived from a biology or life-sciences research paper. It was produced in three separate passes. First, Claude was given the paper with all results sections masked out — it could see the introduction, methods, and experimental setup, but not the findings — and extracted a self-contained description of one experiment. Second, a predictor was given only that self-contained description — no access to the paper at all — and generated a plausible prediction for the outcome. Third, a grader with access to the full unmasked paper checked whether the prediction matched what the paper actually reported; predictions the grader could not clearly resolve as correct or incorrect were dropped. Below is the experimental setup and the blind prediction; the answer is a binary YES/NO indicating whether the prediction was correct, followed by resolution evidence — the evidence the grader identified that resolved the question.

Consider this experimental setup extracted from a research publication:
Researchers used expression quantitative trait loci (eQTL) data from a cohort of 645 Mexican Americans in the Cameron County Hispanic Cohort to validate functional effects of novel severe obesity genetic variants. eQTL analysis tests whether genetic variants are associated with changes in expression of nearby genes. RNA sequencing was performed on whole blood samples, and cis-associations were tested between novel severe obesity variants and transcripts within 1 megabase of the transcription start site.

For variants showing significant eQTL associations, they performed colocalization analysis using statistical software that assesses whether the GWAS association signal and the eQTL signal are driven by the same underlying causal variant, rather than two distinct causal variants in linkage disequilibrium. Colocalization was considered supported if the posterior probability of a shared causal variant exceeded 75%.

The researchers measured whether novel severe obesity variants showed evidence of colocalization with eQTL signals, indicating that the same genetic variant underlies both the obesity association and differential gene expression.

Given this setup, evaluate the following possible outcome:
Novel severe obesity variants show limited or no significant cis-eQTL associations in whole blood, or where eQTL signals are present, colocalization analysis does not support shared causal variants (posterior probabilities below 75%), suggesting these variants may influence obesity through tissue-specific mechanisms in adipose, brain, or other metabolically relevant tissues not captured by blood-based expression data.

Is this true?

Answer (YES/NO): NO